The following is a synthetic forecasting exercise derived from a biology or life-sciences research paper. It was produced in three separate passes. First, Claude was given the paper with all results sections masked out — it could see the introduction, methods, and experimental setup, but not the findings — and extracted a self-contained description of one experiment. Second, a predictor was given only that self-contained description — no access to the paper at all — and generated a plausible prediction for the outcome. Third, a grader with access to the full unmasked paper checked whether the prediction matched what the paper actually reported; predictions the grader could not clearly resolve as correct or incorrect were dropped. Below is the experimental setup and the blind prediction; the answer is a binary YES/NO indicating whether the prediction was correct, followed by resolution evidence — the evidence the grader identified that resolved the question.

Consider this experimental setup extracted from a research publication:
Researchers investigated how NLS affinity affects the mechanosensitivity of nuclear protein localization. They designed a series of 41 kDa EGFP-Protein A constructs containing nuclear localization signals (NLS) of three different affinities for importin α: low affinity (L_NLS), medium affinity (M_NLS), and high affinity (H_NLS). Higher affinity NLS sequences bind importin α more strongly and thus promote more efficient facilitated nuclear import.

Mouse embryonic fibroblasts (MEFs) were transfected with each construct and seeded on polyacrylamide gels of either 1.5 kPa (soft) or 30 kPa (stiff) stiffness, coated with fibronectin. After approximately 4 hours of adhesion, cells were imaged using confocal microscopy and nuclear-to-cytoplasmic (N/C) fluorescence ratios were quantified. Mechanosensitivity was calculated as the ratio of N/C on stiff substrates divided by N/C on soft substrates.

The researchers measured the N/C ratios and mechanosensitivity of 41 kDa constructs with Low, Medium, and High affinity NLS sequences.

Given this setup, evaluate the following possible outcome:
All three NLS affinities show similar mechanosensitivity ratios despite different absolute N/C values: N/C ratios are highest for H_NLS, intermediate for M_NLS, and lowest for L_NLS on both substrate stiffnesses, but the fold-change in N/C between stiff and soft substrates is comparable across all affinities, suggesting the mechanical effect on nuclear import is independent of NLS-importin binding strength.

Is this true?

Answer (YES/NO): NO